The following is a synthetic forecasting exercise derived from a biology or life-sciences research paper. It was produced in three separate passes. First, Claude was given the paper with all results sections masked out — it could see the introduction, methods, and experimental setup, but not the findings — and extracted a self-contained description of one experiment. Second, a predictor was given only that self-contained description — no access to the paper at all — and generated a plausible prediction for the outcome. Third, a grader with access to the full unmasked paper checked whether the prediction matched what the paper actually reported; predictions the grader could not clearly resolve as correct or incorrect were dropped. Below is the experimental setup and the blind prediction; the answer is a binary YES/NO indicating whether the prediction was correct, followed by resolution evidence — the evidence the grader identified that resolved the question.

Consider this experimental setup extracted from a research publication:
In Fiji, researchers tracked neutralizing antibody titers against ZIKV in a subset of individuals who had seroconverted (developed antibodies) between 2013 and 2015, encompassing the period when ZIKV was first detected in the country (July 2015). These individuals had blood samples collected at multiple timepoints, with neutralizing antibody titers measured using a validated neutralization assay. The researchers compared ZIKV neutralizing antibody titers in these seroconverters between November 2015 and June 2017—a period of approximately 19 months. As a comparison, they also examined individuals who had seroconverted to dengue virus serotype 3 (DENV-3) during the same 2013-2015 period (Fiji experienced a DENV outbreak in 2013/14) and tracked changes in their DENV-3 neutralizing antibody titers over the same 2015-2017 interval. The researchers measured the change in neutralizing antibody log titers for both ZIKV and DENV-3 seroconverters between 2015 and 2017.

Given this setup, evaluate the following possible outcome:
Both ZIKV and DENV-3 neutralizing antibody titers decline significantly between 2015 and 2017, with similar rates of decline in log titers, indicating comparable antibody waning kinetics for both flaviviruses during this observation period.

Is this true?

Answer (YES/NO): NO